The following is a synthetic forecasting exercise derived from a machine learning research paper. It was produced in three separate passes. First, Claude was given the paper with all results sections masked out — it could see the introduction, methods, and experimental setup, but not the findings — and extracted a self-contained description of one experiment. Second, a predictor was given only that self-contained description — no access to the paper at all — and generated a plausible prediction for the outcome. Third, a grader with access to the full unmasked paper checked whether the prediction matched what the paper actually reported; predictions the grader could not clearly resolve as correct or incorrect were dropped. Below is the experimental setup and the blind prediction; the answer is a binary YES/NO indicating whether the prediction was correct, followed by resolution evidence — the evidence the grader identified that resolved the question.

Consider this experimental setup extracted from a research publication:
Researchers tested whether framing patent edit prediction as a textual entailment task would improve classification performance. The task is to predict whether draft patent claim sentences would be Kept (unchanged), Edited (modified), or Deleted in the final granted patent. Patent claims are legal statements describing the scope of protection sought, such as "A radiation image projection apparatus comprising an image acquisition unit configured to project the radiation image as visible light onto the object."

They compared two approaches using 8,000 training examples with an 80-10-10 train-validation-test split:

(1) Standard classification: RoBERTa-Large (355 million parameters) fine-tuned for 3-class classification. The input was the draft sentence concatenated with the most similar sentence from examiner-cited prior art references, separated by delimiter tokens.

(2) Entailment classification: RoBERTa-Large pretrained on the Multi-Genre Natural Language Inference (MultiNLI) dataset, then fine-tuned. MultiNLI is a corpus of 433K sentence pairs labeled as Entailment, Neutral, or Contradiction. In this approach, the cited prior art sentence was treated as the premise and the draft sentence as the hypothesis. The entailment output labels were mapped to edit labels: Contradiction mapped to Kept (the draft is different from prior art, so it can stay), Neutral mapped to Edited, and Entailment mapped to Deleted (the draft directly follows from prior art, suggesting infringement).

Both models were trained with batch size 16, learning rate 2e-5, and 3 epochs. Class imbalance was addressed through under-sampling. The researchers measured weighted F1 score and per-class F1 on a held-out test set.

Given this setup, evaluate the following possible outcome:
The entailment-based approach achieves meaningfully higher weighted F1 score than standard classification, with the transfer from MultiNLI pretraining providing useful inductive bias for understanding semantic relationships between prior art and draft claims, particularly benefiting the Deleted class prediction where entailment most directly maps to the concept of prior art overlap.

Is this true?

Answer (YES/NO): NO